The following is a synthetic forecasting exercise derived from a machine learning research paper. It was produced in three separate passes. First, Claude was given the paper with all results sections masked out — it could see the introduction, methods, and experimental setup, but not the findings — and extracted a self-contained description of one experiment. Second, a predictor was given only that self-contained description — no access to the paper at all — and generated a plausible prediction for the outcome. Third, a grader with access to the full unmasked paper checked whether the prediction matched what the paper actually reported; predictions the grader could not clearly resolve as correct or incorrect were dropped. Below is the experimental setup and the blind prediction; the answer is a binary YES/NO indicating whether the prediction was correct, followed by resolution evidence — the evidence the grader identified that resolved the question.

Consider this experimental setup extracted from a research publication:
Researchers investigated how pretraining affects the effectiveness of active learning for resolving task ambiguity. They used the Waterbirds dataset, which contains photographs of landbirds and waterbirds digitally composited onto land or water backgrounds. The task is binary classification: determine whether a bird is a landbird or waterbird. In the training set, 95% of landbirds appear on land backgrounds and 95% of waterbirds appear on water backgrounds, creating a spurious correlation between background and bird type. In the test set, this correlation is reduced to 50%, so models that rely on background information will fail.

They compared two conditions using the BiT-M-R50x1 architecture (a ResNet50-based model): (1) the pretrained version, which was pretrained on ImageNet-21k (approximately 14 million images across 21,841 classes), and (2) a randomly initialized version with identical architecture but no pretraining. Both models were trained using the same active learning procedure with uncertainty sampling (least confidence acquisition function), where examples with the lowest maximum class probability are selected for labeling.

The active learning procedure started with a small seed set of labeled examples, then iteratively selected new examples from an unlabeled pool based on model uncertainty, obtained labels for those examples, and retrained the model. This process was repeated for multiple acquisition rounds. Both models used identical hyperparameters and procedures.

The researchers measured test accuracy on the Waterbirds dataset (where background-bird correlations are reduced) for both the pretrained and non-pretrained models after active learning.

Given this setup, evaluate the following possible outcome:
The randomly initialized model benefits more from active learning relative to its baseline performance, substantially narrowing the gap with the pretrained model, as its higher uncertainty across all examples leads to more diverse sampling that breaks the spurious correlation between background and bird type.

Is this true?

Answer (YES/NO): NO